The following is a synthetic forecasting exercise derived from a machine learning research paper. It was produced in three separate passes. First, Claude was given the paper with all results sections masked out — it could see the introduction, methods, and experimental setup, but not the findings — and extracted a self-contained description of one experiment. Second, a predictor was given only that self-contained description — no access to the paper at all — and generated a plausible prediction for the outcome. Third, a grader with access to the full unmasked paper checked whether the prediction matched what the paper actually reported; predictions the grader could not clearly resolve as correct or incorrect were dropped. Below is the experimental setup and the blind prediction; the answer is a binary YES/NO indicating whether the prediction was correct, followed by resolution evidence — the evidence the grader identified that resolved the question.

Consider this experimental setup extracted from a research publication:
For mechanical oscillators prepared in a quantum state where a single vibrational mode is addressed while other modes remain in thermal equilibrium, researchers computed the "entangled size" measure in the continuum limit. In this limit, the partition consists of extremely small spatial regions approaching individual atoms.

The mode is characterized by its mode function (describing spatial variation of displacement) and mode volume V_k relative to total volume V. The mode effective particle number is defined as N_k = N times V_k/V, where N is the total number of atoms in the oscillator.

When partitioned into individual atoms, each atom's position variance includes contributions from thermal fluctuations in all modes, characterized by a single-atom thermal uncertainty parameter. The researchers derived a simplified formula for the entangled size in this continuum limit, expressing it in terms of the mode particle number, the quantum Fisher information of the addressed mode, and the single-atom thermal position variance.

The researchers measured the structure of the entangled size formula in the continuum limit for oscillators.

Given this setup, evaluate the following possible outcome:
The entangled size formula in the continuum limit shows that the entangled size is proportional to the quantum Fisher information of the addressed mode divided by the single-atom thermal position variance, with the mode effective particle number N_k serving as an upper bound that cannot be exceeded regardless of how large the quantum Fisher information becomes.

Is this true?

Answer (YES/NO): NO